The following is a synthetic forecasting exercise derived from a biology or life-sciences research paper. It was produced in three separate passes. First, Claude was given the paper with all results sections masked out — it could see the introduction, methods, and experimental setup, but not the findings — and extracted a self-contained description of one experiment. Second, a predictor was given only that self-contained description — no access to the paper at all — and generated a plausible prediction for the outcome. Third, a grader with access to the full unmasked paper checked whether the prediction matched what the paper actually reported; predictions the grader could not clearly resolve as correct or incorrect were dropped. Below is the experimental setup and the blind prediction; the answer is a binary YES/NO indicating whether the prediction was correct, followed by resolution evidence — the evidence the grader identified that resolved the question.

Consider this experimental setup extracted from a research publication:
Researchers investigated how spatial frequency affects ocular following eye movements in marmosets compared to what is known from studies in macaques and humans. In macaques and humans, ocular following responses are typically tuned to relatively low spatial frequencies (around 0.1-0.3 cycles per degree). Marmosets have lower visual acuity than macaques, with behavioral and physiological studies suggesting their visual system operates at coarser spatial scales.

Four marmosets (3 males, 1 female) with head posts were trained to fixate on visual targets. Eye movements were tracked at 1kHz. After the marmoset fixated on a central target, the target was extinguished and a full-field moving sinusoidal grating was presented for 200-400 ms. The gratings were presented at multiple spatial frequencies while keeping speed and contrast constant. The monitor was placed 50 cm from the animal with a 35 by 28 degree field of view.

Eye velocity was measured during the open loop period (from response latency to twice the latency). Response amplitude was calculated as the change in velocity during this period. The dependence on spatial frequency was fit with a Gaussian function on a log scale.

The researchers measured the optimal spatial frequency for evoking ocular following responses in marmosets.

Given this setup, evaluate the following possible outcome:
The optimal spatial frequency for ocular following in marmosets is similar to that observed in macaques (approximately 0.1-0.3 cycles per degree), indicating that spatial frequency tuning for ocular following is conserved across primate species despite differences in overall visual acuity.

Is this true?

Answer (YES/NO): YES